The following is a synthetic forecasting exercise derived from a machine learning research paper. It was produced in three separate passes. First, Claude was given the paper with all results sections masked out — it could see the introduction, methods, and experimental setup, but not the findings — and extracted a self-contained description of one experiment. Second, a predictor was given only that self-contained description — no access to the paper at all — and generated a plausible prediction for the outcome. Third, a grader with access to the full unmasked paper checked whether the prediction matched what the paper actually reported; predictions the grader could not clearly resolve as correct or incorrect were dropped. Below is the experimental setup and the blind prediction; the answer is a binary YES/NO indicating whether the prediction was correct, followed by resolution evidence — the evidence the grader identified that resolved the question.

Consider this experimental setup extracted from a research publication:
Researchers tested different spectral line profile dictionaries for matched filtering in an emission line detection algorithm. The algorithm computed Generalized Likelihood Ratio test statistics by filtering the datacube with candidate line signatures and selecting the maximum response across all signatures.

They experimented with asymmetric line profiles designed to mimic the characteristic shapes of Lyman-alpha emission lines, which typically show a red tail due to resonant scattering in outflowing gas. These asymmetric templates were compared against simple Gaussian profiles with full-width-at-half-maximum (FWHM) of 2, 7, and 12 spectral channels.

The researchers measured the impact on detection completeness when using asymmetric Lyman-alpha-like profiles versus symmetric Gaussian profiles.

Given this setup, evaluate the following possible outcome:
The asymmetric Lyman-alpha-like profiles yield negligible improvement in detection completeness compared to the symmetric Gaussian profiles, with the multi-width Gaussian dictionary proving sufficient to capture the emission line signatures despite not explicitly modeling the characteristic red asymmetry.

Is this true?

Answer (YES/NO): YES